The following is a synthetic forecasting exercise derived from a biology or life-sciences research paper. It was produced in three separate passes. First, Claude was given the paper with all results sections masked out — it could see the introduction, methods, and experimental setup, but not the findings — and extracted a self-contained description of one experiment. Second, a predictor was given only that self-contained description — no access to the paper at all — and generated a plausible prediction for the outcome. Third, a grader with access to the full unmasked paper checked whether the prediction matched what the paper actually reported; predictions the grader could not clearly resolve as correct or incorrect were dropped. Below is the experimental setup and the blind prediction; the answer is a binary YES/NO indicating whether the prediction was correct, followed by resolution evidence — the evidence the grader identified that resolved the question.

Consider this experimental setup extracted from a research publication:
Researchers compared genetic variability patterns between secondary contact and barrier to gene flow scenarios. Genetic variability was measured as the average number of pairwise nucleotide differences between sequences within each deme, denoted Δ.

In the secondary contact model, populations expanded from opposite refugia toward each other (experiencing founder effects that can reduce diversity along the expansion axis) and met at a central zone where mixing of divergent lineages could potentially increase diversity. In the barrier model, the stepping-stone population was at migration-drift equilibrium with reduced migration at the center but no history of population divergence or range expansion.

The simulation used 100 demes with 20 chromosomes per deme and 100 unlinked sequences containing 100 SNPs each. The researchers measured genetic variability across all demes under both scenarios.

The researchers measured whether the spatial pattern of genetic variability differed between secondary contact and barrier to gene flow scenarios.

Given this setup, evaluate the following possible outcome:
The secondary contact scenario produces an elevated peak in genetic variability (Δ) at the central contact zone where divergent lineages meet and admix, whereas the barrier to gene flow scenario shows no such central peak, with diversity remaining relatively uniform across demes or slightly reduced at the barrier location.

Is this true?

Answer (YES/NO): YES